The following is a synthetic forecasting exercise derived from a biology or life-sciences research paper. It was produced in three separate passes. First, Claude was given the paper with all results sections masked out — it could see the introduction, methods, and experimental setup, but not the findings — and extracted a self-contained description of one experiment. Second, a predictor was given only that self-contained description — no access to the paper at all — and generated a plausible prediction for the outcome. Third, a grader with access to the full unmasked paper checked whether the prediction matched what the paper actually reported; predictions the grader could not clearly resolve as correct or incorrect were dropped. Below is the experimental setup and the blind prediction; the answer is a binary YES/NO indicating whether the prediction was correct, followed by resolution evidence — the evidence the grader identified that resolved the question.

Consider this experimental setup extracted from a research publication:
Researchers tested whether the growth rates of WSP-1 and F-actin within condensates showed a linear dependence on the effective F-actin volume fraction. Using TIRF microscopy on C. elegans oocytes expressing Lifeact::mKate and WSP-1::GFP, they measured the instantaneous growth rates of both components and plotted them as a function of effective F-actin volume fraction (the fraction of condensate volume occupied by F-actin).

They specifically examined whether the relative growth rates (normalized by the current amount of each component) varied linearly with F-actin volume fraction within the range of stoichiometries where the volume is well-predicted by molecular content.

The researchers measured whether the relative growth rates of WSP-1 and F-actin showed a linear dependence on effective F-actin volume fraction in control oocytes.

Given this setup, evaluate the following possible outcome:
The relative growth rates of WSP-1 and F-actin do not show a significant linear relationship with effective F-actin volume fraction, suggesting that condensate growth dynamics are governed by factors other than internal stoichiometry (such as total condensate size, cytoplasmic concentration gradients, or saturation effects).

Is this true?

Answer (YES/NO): NO